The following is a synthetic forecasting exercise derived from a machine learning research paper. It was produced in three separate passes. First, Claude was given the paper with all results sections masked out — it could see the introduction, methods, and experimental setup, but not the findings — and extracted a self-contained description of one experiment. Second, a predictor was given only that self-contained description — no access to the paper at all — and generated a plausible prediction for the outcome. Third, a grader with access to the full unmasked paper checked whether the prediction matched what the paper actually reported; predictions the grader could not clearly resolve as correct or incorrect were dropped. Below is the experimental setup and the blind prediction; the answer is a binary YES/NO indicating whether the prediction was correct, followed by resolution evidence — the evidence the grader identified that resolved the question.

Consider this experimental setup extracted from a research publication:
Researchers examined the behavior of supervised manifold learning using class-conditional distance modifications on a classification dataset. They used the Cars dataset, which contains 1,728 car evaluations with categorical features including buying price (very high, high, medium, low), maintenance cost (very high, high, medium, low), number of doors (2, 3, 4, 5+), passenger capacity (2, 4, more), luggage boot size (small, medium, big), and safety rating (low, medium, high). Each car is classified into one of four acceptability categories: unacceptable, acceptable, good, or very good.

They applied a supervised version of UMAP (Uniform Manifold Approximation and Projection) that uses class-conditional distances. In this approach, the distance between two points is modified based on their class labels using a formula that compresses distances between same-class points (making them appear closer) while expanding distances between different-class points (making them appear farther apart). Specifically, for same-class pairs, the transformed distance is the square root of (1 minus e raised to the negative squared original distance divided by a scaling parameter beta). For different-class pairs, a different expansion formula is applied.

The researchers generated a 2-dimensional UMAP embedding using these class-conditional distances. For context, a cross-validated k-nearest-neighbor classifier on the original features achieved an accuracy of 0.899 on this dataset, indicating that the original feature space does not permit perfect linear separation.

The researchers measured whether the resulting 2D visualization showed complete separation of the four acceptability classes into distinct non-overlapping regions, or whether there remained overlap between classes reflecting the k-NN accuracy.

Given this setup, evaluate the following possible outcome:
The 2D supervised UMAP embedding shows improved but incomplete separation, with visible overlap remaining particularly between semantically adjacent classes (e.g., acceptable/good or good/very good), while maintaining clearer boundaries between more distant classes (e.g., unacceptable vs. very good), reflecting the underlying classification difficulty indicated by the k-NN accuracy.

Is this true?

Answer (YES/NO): NO